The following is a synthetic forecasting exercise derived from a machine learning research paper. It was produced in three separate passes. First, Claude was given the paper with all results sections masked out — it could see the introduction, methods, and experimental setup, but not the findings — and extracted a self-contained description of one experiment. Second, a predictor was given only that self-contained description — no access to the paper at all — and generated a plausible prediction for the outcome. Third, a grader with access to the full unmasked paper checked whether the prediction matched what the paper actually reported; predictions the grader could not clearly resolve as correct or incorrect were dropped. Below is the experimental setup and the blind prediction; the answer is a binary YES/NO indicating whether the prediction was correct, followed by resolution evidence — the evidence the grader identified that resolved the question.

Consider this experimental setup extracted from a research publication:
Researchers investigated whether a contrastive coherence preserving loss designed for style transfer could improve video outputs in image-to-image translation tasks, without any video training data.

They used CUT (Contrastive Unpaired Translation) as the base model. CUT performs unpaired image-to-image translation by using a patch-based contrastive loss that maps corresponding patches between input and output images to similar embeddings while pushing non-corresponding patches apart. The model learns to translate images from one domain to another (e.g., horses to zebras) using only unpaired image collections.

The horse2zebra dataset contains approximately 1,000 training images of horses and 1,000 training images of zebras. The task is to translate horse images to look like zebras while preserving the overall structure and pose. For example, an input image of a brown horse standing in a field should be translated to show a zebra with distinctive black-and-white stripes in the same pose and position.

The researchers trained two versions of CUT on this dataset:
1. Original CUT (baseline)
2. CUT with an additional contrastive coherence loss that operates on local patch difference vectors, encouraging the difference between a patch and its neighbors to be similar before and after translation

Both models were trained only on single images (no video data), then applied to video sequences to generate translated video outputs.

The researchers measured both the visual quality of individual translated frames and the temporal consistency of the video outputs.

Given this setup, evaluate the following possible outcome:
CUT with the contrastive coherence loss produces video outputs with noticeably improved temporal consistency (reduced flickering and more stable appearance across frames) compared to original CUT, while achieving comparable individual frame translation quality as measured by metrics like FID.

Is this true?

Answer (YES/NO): NO